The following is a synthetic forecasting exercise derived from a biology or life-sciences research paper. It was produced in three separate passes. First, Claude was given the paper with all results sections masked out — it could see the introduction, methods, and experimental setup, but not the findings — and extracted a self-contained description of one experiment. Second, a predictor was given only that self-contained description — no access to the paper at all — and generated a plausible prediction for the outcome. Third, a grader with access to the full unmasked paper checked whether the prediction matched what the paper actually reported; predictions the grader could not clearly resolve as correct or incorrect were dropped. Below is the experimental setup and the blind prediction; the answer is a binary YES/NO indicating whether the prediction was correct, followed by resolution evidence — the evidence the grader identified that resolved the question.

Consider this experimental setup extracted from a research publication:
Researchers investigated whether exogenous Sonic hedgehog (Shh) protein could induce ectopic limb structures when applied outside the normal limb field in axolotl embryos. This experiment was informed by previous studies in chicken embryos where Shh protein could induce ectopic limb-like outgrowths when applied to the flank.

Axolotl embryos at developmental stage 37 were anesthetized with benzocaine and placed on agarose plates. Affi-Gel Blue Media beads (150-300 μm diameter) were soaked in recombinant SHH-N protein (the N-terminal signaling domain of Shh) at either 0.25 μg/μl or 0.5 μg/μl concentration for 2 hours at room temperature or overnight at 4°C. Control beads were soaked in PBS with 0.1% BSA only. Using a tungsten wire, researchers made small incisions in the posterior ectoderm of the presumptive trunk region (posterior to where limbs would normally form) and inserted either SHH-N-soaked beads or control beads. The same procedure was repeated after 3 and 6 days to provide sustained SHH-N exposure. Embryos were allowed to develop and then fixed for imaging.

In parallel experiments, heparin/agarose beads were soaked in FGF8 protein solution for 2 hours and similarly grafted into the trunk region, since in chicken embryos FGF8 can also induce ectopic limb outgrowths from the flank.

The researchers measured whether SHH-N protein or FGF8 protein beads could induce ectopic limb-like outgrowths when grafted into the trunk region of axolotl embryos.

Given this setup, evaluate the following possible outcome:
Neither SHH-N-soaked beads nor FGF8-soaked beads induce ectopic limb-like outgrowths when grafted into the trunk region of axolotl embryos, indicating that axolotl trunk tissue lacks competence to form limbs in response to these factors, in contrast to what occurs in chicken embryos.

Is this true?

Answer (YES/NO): YES